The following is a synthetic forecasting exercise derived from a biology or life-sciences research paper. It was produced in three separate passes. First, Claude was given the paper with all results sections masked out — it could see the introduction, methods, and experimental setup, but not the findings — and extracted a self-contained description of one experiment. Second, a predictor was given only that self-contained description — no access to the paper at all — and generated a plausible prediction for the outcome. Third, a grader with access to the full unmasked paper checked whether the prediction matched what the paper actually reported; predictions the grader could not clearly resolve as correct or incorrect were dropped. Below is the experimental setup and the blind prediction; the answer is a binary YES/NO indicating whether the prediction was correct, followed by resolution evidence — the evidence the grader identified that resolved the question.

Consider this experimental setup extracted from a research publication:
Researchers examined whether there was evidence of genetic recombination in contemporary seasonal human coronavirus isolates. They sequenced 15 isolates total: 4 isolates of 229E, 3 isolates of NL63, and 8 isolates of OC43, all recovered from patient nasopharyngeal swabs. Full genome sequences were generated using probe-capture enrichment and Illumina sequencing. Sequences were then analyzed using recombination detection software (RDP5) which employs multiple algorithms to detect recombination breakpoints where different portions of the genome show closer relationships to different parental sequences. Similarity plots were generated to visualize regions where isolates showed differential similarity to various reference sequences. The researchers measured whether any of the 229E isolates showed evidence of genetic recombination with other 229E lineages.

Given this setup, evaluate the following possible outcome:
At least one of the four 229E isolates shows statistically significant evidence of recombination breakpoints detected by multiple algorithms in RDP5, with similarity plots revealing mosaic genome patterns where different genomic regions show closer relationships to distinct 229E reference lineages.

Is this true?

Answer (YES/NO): YES